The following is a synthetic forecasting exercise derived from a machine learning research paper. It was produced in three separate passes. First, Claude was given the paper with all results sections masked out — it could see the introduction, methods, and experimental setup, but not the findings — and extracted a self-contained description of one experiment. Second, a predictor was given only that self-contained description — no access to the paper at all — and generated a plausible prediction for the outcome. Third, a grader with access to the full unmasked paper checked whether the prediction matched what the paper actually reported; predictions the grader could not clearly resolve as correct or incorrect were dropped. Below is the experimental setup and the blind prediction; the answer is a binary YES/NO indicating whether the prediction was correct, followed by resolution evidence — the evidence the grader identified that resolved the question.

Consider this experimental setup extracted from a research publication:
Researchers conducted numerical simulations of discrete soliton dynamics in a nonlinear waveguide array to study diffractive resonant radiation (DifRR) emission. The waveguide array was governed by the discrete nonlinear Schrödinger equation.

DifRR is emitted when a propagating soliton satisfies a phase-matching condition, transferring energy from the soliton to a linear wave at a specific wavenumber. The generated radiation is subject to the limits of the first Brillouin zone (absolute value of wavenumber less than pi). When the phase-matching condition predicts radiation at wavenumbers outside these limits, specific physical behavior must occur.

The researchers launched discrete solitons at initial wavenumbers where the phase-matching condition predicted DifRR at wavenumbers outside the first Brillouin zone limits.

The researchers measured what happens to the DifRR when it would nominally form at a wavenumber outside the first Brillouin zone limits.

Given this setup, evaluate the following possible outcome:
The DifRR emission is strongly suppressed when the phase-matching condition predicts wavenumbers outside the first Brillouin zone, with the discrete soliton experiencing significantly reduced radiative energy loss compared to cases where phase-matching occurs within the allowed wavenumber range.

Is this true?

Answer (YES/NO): NO